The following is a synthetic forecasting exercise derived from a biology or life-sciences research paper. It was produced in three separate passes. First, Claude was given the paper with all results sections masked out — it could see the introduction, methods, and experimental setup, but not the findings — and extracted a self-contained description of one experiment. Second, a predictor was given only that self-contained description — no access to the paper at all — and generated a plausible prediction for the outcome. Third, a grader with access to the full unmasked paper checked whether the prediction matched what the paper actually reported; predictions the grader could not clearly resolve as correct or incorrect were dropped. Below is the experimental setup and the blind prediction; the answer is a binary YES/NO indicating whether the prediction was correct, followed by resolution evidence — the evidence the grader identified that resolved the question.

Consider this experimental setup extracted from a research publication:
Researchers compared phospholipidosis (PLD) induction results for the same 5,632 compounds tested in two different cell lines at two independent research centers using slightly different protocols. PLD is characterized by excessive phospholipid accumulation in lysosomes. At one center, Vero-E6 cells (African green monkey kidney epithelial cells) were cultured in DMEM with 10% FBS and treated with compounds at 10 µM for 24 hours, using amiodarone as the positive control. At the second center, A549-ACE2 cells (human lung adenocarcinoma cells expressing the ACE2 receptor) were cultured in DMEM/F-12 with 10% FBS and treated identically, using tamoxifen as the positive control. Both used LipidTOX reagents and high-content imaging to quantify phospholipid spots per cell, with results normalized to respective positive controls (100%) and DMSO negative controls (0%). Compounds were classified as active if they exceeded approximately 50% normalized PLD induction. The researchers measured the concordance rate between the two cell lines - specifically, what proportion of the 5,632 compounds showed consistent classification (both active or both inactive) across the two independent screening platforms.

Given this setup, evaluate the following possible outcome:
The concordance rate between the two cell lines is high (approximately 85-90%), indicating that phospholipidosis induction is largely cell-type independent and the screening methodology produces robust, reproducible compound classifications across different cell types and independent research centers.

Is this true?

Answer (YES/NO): NO